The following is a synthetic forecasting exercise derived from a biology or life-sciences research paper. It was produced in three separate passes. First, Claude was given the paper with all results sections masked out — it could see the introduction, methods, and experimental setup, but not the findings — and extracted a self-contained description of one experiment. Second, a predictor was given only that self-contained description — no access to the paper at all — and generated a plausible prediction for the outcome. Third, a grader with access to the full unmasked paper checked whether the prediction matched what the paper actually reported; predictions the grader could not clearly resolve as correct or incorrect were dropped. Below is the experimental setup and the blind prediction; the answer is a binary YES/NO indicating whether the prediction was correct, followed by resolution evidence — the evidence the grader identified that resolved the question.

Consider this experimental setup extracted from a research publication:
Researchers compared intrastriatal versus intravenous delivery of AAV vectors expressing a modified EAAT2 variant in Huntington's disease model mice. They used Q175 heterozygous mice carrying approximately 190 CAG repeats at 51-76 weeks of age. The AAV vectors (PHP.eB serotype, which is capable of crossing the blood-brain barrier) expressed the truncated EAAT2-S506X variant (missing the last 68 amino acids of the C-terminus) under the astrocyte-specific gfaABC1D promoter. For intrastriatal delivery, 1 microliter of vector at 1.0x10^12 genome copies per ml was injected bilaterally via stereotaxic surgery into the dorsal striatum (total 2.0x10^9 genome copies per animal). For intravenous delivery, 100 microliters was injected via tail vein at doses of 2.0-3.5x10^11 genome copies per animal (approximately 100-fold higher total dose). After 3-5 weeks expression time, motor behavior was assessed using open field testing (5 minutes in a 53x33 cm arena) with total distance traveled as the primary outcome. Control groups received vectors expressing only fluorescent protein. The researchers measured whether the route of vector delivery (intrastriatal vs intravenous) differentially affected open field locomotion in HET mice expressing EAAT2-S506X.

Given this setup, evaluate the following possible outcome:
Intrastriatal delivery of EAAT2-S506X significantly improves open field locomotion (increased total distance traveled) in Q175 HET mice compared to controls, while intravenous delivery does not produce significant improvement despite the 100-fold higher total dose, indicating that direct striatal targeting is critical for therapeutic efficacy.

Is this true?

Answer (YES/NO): YES